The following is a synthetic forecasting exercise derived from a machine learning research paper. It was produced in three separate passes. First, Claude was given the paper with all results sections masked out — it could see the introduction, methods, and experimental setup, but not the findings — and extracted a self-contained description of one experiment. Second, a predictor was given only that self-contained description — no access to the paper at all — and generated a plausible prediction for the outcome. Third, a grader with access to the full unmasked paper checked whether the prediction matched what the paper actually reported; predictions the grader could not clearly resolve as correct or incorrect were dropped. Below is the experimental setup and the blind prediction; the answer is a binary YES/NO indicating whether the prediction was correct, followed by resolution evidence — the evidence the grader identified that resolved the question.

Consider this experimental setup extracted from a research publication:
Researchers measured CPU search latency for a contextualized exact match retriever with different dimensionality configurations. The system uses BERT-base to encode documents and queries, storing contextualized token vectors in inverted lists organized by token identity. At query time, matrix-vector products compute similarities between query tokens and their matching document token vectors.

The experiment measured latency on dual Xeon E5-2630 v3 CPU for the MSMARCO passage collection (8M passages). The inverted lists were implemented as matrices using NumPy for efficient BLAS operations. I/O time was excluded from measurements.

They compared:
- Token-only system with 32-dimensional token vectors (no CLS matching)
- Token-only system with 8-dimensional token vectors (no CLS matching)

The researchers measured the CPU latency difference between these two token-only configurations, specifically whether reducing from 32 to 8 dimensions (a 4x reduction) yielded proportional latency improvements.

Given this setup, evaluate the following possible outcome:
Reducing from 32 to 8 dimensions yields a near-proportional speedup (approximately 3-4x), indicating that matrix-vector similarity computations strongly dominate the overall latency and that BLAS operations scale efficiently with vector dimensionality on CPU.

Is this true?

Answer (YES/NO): NO